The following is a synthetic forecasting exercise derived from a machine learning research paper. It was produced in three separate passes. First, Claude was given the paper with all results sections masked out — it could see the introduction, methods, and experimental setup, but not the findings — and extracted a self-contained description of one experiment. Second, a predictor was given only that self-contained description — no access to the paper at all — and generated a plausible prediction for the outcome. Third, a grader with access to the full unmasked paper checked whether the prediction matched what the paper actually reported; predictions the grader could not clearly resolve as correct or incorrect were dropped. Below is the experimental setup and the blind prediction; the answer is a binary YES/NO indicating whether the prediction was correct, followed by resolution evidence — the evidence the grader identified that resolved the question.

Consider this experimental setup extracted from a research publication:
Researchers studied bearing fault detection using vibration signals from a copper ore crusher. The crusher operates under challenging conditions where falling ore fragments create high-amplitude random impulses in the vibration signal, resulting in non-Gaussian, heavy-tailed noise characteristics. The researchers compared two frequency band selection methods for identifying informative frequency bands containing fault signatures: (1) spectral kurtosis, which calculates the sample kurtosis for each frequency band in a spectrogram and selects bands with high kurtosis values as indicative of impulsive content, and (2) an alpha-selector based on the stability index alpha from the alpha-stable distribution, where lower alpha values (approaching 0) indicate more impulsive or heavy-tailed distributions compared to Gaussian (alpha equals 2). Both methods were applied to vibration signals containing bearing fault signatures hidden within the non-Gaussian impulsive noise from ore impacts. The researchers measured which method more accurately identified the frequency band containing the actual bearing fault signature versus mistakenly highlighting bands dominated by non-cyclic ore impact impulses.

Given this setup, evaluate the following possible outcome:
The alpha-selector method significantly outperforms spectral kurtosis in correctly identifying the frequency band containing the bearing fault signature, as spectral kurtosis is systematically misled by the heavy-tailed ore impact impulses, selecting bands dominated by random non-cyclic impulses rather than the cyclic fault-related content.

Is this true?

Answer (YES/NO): NO